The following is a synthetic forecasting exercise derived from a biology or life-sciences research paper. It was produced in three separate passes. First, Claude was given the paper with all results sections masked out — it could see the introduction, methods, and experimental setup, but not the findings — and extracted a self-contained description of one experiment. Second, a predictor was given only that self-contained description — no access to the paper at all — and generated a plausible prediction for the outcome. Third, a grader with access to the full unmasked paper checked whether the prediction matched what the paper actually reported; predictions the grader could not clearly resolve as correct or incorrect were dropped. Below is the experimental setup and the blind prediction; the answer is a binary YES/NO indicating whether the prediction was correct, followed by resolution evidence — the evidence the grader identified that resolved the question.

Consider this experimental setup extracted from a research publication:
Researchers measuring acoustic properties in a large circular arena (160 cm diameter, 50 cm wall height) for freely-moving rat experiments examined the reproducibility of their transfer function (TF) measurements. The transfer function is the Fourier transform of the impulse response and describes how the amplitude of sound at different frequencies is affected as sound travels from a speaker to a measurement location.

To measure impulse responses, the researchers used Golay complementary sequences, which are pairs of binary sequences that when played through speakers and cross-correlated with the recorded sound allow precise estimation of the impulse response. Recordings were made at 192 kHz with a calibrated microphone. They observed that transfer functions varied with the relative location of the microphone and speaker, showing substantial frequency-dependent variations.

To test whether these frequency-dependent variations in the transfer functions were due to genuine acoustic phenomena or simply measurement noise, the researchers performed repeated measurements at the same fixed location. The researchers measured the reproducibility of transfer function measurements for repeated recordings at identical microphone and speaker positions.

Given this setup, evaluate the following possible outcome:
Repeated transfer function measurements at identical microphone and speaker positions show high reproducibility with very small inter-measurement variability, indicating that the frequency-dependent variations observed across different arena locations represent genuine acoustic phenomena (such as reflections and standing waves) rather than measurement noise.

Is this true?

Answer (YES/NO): YES